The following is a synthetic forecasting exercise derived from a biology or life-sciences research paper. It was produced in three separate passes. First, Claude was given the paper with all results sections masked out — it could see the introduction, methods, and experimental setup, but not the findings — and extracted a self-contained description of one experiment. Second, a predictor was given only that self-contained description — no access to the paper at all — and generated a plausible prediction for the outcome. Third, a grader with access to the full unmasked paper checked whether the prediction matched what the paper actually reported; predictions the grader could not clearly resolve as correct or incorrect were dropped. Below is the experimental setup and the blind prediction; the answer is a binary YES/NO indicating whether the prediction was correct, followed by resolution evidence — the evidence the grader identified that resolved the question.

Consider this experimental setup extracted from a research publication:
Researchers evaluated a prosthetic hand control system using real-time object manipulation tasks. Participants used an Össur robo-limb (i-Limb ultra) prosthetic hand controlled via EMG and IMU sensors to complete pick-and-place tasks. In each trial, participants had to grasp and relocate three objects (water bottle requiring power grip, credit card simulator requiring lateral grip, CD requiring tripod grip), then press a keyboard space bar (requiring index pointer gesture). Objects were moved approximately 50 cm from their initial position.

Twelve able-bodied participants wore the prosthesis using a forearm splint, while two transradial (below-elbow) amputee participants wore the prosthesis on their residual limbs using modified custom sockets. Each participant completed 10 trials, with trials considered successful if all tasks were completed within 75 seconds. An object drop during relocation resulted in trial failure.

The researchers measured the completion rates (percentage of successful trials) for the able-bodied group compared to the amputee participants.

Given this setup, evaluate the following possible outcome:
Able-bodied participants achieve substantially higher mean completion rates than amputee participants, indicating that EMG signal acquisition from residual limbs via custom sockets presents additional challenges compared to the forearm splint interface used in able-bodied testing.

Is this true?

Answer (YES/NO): YES